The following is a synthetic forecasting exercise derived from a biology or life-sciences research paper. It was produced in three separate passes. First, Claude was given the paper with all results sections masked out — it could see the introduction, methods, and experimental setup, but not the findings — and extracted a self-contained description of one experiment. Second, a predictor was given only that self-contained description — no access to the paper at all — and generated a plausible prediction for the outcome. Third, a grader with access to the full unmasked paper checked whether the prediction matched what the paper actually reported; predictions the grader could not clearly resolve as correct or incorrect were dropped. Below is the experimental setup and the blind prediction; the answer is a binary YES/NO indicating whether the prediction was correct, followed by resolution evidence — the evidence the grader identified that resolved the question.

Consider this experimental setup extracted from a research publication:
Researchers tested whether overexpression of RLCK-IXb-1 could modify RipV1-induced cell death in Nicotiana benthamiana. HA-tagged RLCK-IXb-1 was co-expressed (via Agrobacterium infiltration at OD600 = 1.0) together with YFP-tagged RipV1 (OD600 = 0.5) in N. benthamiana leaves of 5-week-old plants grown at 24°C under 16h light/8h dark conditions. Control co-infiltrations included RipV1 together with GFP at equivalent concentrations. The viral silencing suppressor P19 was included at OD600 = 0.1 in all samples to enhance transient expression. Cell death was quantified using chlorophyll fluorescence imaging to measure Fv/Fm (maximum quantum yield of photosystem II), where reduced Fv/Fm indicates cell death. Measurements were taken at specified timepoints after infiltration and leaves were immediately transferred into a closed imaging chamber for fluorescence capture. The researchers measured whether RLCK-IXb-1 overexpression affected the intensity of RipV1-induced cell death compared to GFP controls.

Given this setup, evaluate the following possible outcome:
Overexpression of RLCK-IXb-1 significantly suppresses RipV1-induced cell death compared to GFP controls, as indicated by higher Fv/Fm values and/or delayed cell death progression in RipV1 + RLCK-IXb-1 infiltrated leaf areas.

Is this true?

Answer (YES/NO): YES